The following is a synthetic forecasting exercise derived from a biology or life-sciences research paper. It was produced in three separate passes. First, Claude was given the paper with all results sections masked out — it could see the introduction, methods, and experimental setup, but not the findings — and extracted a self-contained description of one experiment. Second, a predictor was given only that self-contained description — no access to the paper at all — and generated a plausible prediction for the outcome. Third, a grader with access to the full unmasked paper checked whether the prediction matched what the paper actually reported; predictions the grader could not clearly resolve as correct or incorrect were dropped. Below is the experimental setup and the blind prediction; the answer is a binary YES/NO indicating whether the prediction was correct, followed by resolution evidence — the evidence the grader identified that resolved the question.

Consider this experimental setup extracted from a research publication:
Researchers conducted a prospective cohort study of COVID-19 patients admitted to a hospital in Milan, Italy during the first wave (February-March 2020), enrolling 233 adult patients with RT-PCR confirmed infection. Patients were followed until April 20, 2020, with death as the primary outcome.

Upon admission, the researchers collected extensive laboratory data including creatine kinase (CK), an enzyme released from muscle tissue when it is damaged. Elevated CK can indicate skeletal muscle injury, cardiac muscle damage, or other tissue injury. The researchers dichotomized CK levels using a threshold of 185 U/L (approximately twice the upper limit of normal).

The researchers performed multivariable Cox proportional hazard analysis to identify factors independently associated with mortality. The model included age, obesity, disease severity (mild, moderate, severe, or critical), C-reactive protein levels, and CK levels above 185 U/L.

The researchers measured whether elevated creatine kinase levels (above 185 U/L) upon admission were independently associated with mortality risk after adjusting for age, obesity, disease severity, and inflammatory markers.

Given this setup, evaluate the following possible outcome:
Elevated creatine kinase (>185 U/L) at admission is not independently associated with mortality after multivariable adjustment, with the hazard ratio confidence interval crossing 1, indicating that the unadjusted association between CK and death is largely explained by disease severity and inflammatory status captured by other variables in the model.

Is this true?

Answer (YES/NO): NO